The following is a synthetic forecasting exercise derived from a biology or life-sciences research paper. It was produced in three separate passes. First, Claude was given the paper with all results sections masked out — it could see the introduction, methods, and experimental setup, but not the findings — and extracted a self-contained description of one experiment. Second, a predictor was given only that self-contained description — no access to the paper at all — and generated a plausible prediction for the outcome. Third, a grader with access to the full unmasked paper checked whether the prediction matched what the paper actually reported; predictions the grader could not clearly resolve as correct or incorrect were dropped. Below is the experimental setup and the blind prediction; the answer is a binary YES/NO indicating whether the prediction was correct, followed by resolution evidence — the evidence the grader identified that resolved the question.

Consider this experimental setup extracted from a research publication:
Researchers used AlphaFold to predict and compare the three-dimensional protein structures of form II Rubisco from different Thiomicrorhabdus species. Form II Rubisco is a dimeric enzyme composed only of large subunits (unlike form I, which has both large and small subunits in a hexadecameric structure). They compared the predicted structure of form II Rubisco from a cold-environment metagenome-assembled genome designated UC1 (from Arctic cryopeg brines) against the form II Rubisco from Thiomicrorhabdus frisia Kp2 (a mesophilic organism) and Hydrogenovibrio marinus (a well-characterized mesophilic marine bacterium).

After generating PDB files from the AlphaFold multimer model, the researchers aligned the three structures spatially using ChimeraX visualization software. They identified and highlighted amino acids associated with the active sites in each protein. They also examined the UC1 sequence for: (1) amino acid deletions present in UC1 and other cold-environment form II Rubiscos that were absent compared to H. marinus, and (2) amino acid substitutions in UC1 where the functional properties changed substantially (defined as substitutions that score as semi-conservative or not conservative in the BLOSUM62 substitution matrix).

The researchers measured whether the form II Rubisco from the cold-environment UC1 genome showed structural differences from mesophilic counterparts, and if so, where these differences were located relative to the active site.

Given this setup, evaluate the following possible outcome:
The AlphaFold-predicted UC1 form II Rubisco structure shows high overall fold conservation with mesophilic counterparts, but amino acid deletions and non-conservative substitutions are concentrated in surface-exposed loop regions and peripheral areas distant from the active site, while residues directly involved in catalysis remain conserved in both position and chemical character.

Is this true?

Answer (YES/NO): NO